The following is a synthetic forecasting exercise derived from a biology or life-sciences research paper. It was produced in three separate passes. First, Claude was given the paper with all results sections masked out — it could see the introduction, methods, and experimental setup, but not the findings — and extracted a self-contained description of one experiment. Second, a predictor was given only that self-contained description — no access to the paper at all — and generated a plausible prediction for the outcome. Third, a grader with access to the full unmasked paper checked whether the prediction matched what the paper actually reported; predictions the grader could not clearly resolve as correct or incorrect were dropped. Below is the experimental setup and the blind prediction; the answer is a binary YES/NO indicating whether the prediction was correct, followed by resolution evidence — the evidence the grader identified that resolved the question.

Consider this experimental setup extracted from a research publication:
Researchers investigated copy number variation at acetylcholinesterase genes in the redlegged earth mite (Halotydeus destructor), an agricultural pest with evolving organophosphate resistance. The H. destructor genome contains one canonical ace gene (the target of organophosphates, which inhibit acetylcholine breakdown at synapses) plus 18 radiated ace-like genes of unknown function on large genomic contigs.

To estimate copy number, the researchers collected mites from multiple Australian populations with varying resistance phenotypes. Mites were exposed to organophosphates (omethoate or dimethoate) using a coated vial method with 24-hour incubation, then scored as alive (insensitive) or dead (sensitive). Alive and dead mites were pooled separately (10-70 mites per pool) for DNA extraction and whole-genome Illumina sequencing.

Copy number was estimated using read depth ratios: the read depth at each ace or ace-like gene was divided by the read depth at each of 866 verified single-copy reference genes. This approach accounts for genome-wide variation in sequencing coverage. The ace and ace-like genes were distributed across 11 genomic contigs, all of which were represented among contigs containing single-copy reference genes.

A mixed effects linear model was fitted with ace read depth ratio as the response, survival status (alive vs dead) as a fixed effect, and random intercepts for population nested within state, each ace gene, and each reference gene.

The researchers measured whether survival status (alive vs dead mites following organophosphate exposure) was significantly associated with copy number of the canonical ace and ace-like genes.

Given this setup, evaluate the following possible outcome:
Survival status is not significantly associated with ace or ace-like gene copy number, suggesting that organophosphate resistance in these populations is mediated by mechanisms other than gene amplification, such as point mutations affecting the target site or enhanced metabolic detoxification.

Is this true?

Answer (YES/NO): NO